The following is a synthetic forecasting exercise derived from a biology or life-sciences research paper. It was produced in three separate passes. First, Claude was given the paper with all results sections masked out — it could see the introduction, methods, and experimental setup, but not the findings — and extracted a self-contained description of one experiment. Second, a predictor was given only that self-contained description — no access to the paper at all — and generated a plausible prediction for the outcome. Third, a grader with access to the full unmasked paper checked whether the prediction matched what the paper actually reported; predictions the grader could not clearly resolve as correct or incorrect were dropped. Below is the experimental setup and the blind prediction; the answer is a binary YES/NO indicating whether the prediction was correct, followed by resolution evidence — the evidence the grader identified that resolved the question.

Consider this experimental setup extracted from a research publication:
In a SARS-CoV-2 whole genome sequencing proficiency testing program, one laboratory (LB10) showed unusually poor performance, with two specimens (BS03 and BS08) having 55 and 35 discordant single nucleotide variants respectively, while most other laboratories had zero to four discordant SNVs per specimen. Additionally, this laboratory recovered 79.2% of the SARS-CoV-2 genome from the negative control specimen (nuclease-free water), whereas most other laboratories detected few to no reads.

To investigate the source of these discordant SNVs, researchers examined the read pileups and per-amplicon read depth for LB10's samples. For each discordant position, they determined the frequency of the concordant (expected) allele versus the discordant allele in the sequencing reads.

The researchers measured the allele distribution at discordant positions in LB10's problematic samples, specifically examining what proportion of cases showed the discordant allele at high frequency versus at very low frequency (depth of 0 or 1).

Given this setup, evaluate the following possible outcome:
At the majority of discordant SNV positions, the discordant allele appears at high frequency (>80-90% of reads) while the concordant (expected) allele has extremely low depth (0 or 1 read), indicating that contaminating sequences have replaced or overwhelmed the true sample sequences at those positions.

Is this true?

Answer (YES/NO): NO